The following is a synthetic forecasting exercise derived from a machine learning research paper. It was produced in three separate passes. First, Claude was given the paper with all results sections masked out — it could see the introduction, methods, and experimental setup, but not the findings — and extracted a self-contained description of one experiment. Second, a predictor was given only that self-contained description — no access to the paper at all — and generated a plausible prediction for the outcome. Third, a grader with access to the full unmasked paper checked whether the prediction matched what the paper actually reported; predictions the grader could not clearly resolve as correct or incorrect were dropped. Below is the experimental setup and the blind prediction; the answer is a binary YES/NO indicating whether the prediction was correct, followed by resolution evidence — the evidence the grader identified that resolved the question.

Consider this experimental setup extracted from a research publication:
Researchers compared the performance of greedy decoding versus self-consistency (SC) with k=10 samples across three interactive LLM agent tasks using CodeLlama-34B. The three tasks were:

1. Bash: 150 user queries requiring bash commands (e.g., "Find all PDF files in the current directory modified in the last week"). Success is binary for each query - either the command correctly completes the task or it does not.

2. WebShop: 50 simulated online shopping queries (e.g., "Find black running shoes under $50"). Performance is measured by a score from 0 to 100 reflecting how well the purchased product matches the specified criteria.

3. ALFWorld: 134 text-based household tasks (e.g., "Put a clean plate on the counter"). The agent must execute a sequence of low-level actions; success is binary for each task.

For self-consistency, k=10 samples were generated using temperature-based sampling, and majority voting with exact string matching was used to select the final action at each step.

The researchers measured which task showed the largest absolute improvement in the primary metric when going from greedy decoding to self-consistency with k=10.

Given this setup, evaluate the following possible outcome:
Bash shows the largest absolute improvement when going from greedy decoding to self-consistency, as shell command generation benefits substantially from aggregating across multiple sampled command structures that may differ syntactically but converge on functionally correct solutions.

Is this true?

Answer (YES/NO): NO